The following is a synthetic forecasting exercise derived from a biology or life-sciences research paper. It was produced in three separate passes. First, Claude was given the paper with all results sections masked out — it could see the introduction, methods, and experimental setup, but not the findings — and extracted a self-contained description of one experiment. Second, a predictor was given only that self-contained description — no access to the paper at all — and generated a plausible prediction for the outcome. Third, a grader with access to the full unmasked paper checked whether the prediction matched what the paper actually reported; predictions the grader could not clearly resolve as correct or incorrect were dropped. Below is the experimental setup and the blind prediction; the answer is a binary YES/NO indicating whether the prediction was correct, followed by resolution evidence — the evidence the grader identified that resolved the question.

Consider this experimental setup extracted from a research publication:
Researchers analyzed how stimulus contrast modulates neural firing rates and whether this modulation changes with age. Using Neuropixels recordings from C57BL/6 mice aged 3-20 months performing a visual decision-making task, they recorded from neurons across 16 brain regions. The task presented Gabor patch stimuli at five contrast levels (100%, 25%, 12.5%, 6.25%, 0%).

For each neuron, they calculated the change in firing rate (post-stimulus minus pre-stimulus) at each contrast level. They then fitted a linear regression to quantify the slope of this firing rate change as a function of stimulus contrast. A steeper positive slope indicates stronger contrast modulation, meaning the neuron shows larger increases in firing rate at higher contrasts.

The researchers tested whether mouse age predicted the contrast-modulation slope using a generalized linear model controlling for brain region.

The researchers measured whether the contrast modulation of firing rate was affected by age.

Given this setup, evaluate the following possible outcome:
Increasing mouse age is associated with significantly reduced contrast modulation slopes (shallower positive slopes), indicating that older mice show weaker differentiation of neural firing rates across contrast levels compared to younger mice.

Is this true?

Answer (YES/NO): NO